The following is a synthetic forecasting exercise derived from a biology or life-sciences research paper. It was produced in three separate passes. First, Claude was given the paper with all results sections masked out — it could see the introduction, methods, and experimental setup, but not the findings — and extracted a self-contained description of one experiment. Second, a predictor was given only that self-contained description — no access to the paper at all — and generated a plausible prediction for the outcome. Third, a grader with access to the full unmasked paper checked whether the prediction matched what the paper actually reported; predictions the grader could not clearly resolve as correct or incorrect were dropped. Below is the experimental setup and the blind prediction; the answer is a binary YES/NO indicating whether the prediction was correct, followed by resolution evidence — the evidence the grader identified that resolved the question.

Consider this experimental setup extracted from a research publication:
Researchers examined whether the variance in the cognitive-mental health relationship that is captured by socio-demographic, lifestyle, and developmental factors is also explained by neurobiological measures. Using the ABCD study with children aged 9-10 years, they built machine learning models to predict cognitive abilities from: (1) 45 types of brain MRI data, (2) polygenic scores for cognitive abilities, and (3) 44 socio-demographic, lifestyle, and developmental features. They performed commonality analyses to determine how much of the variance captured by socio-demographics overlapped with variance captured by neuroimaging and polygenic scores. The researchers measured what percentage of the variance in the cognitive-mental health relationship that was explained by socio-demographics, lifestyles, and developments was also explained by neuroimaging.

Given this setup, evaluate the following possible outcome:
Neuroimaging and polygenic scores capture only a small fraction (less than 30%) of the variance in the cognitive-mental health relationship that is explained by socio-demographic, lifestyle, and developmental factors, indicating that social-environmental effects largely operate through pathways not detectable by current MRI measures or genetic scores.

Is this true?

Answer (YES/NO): NO